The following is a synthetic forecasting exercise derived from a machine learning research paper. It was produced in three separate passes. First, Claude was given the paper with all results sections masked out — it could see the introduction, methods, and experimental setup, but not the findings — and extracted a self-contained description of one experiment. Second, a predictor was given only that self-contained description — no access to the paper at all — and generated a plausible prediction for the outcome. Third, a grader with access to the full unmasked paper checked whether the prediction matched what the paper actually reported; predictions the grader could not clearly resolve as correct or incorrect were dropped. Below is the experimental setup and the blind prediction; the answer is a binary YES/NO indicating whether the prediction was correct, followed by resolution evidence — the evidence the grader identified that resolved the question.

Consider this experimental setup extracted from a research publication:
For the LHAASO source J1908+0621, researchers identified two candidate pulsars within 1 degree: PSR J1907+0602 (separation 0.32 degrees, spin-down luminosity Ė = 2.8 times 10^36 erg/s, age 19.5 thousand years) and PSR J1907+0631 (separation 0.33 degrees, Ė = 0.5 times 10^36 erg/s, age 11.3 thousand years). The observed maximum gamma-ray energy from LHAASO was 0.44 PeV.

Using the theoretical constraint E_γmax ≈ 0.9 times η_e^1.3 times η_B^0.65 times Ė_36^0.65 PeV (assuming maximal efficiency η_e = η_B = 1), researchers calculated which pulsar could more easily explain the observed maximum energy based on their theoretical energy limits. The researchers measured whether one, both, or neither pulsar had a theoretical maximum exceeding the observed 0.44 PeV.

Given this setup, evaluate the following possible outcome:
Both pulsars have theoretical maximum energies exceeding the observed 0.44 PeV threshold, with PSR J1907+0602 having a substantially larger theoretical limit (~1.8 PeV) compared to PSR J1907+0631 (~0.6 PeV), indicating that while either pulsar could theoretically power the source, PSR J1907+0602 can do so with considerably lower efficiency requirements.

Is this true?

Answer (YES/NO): YES